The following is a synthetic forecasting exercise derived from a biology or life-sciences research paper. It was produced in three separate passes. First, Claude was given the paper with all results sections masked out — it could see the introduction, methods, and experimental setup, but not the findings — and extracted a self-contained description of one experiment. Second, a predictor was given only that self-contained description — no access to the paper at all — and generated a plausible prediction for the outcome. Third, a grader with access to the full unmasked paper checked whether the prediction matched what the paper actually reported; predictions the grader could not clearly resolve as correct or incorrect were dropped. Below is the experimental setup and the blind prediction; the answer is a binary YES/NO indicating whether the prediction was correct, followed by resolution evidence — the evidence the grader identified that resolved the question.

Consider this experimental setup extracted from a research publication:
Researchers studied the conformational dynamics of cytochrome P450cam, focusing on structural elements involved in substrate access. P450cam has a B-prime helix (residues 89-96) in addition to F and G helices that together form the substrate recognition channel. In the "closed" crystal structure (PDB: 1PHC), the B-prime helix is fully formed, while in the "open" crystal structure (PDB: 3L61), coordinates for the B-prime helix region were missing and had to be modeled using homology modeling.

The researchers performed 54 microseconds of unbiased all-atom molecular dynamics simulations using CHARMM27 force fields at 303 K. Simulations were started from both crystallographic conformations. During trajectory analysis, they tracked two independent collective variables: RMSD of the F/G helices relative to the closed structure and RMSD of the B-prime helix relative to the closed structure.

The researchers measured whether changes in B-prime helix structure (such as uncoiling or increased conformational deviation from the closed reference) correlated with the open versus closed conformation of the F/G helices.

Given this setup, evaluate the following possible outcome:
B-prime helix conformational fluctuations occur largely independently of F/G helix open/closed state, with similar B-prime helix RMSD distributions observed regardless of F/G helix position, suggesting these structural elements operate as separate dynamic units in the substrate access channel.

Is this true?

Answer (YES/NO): NO